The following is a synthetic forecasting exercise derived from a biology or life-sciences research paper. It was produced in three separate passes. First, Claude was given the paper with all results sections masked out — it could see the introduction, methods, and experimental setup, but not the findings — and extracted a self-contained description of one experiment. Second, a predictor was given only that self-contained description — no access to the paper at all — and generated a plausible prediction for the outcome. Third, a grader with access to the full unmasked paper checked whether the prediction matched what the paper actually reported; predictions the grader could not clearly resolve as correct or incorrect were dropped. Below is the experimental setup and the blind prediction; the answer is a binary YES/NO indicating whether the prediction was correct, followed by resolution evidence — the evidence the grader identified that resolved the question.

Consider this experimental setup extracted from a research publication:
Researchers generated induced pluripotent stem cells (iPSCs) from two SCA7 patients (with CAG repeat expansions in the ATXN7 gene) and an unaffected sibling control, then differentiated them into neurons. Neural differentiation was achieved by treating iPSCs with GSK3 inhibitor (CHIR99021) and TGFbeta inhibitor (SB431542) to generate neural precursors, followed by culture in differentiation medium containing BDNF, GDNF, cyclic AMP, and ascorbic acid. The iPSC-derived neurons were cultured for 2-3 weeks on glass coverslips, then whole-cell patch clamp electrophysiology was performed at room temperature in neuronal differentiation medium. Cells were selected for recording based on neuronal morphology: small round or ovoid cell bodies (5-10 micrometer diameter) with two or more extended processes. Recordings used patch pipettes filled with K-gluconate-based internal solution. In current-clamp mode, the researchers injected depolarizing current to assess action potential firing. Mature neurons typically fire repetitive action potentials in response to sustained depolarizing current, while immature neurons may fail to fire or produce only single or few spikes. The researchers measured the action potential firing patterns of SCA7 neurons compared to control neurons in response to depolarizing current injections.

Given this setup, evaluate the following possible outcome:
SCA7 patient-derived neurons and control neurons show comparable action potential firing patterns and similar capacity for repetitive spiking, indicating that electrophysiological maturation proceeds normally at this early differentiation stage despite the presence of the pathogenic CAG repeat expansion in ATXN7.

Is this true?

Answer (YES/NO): NO